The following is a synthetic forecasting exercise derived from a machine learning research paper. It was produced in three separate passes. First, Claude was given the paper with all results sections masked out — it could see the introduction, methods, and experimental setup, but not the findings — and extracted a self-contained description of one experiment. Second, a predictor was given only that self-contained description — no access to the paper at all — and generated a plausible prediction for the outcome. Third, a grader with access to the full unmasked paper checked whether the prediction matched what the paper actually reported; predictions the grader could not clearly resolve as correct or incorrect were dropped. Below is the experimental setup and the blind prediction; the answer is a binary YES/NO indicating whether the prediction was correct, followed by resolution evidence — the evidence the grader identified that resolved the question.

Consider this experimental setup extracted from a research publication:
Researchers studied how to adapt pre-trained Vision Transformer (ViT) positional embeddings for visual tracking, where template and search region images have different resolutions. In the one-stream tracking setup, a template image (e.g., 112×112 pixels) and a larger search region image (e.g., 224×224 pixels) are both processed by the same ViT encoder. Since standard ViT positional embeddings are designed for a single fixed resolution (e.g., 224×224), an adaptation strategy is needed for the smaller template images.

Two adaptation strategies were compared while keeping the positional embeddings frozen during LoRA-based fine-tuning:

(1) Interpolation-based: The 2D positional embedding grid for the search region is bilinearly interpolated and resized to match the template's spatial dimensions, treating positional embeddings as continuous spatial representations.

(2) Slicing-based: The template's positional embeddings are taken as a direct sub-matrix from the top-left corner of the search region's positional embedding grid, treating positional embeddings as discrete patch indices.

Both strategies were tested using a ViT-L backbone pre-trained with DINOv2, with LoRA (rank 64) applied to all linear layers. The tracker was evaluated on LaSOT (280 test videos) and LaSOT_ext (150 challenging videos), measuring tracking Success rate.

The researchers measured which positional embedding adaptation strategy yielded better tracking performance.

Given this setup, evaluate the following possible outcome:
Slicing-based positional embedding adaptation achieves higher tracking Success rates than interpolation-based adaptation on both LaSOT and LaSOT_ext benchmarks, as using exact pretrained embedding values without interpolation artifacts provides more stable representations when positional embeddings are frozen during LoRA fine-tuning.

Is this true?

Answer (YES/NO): YES